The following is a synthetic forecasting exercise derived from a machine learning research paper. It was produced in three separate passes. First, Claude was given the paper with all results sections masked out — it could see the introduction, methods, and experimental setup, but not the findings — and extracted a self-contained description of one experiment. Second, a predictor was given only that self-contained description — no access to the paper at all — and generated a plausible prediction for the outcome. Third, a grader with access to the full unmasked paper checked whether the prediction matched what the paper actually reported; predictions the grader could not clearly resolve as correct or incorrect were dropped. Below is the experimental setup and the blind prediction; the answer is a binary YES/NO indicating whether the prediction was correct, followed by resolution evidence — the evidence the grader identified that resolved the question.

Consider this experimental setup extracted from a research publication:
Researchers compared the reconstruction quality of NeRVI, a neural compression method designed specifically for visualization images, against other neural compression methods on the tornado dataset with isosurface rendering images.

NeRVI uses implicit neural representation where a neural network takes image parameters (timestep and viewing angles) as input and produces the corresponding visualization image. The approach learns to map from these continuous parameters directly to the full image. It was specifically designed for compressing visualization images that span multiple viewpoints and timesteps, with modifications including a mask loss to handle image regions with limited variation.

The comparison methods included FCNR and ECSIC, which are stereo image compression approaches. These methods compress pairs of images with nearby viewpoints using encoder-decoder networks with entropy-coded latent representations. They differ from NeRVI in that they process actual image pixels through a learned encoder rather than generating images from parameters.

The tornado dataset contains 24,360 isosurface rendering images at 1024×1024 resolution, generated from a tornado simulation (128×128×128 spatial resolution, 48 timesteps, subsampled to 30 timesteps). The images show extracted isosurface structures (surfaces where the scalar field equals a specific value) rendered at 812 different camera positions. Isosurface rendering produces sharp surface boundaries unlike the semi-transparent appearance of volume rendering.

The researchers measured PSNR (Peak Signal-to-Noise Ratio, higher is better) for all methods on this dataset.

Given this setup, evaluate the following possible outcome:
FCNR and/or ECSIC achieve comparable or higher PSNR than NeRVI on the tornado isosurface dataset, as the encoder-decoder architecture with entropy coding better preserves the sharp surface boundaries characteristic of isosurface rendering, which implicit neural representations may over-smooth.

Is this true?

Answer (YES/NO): NO